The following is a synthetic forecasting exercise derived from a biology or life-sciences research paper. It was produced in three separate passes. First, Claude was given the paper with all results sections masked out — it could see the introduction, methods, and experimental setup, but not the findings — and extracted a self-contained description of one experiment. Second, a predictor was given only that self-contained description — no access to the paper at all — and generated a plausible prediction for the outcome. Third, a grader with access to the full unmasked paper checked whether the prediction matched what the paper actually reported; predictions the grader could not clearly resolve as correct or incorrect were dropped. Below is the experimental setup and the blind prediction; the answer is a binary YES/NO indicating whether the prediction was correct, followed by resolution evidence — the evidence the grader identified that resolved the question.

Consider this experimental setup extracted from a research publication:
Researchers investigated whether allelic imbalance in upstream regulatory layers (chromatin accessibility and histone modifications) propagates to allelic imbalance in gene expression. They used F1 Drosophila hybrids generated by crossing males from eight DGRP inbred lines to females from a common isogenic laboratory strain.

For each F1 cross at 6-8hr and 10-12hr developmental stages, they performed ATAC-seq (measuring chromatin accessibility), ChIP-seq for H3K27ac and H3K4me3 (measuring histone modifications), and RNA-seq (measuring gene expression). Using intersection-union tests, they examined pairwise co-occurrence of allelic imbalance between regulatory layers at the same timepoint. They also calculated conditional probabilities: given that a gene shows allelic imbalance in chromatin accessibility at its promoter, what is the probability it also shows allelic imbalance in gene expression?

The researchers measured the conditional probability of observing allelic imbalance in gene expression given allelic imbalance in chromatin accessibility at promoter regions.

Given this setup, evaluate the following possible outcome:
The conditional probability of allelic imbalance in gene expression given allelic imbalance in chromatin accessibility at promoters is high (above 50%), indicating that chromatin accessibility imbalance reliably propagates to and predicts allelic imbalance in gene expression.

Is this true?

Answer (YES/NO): NO